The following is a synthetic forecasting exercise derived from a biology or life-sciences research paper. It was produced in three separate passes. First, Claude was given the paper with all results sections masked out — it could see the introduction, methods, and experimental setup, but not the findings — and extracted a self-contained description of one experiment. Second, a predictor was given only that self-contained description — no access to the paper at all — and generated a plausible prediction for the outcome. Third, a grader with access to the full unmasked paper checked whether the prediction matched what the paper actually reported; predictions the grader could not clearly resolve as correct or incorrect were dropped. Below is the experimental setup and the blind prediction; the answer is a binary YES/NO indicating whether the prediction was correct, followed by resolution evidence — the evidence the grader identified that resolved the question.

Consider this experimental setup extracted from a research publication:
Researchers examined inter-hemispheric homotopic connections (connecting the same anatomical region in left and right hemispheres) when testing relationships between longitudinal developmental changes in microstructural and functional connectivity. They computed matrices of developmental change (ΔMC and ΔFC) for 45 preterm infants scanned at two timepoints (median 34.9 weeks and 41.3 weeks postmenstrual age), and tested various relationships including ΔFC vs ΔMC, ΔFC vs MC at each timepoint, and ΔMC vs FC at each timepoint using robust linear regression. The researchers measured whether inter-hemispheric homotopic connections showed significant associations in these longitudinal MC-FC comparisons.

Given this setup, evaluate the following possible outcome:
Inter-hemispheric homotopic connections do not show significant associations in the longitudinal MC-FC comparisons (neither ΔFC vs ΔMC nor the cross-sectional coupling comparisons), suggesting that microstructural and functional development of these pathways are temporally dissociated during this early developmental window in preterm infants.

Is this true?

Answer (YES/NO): YES